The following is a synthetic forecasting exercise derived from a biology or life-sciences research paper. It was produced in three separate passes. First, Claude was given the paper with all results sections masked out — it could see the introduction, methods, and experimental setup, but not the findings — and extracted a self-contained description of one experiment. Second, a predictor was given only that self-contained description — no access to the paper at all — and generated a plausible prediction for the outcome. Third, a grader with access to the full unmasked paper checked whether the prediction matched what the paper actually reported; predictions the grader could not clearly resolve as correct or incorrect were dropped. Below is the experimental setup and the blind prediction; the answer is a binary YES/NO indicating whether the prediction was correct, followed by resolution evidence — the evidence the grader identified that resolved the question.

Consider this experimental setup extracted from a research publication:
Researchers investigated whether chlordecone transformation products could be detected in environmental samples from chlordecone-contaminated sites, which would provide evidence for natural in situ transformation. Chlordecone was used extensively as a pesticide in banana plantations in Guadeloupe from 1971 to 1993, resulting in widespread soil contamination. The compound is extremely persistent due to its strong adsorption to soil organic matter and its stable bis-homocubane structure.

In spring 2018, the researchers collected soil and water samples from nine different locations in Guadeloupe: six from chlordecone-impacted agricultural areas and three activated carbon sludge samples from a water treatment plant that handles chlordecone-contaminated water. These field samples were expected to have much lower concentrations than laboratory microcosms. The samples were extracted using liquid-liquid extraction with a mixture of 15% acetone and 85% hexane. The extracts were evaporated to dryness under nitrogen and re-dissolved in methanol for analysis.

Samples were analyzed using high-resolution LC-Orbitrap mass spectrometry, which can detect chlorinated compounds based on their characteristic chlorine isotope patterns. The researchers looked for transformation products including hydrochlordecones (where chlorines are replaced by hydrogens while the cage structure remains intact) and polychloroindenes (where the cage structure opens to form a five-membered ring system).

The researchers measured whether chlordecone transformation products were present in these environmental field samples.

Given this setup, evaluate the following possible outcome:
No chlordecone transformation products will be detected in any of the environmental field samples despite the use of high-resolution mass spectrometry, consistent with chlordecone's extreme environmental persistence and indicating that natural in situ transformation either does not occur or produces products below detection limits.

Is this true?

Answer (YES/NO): NO